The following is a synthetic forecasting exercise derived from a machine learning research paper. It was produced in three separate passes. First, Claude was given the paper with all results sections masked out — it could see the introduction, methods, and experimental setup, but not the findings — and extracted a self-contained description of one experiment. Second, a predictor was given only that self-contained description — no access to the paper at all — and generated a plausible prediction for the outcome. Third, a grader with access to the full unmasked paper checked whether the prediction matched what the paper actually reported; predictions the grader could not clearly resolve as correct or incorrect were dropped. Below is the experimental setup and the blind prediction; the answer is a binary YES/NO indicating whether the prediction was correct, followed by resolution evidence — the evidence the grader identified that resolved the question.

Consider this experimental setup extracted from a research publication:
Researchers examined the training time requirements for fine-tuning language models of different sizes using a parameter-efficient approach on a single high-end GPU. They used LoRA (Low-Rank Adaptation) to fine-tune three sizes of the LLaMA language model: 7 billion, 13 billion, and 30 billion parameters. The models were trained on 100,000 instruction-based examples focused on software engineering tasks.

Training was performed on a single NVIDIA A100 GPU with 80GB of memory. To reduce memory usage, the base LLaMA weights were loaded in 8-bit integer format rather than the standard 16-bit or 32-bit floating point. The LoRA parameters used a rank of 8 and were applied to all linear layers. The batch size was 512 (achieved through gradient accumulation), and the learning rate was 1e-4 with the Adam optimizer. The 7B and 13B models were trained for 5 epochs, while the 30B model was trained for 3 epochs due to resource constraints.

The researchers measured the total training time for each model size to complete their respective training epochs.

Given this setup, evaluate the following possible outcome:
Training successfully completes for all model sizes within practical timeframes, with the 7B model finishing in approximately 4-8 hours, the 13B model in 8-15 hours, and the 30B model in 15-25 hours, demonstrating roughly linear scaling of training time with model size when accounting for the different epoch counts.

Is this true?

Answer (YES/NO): NO